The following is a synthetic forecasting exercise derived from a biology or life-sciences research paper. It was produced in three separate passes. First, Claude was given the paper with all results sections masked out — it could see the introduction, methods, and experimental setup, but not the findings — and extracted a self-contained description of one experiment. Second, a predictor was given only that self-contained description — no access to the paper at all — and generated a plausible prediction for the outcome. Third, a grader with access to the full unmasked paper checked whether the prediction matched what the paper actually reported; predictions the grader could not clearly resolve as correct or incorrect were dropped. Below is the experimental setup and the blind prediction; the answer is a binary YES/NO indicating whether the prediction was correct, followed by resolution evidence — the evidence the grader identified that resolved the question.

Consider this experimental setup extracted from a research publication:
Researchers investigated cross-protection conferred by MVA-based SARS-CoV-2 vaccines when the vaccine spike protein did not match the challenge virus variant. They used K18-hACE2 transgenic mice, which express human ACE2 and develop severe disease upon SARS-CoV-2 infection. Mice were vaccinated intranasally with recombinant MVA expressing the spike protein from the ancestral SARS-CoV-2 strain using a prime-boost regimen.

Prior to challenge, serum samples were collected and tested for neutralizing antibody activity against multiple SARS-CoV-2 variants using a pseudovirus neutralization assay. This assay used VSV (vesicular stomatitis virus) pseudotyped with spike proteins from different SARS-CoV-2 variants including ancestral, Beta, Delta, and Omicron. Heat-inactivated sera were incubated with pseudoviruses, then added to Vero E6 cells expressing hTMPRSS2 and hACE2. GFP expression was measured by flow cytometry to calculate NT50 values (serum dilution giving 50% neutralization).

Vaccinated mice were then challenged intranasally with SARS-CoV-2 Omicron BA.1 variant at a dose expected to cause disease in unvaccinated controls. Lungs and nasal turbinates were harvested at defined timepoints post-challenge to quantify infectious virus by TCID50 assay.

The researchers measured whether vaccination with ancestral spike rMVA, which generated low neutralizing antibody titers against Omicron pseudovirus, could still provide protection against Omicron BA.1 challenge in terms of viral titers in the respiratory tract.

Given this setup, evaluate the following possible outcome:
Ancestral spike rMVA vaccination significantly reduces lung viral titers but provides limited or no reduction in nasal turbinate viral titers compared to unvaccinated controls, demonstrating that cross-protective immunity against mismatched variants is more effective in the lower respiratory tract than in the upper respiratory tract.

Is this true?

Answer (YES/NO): NO